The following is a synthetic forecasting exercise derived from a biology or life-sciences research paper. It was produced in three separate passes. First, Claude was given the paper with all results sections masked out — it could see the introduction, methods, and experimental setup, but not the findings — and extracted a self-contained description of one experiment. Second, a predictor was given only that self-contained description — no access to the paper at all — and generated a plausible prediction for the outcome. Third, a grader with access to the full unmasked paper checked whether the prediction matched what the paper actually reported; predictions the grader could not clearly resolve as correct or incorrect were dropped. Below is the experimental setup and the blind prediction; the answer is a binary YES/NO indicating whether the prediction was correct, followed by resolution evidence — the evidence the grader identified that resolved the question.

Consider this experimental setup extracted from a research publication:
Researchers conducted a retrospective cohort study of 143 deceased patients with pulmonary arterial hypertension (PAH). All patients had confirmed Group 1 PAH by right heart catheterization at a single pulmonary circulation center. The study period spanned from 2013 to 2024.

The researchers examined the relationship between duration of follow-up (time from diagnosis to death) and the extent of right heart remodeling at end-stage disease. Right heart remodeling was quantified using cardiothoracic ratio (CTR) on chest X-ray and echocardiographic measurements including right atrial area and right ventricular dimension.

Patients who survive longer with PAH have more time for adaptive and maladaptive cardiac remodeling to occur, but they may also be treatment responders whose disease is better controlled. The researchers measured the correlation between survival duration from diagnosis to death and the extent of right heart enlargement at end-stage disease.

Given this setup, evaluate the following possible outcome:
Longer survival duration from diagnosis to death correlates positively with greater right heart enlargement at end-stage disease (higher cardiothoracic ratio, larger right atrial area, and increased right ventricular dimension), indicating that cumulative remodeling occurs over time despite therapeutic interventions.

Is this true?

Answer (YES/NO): YES